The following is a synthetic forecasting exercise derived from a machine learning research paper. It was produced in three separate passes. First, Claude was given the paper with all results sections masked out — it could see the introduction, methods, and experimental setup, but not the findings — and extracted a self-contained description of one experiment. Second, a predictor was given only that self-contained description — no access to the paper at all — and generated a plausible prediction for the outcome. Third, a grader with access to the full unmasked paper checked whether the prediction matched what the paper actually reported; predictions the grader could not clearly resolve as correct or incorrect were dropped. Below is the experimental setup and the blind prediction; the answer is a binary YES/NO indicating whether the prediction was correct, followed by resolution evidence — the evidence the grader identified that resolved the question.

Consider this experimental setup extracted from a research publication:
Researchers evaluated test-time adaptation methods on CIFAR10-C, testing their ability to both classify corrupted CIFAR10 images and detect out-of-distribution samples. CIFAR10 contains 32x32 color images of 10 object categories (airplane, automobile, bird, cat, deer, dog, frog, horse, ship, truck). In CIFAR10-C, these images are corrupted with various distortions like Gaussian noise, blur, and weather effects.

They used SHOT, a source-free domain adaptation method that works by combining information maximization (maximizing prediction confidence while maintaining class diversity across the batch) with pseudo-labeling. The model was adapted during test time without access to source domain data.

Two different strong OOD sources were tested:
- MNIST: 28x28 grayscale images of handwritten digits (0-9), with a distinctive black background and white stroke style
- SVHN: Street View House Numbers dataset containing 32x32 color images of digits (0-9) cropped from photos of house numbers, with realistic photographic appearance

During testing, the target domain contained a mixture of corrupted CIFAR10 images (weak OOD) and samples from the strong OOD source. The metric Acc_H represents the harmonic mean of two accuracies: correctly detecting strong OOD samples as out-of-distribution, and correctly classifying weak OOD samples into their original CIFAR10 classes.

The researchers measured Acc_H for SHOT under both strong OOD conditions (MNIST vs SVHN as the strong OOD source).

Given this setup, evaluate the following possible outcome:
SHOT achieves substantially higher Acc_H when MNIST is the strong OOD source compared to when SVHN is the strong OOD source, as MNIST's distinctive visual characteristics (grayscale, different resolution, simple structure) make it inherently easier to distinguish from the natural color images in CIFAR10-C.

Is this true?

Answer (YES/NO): NO